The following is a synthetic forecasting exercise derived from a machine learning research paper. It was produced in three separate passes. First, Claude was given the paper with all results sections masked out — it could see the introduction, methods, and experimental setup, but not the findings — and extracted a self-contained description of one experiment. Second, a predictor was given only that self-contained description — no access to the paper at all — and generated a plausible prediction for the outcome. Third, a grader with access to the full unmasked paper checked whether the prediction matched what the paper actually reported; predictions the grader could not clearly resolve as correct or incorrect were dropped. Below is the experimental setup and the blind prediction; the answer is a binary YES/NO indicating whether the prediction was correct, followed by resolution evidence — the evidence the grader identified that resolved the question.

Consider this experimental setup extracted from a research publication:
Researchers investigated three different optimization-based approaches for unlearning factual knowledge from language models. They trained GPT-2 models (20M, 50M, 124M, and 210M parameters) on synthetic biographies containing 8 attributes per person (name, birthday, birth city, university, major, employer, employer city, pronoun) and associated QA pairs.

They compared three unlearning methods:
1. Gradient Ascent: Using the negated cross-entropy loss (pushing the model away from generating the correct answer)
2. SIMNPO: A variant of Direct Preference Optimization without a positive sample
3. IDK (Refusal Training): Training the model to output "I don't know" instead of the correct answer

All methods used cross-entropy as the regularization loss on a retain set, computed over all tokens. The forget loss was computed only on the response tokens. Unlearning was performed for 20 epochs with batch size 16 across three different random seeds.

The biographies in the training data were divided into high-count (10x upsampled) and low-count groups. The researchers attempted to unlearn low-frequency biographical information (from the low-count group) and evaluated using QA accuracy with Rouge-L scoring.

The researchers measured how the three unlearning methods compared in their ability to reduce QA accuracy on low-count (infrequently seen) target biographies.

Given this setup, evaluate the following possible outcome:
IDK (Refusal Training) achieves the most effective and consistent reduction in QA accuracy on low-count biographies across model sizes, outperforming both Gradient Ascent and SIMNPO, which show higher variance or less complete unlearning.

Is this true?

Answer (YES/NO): NO